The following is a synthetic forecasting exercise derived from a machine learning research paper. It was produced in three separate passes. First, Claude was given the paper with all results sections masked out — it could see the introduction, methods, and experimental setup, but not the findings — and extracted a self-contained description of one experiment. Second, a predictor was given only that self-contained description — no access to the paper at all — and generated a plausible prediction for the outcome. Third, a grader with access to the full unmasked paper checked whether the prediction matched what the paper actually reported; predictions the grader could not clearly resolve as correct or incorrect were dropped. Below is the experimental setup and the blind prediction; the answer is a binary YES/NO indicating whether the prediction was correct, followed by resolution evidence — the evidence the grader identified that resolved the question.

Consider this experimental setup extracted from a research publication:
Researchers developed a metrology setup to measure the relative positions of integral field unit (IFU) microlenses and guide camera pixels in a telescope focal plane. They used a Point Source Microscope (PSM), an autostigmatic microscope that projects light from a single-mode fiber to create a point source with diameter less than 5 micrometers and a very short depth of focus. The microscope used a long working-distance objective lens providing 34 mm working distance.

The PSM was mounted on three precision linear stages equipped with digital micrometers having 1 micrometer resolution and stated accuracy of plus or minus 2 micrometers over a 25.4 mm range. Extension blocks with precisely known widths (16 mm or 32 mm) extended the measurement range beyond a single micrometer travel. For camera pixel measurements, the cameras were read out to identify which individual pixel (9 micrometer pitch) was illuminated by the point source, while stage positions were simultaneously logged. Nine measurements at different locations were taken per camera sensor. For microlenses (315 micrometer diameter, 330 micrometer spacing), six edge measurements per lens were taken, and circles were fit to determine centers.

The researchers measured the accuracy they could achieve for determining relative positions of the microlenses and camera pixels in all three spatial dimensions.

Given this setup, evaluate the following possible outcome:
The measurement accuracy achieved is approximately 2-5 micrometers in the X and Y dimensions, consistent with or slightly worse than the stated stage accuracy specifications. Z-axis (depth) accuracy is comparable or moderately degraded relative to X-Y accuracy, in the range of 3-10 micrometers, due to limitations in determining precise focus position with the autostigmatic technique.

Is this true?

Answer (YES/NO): NO